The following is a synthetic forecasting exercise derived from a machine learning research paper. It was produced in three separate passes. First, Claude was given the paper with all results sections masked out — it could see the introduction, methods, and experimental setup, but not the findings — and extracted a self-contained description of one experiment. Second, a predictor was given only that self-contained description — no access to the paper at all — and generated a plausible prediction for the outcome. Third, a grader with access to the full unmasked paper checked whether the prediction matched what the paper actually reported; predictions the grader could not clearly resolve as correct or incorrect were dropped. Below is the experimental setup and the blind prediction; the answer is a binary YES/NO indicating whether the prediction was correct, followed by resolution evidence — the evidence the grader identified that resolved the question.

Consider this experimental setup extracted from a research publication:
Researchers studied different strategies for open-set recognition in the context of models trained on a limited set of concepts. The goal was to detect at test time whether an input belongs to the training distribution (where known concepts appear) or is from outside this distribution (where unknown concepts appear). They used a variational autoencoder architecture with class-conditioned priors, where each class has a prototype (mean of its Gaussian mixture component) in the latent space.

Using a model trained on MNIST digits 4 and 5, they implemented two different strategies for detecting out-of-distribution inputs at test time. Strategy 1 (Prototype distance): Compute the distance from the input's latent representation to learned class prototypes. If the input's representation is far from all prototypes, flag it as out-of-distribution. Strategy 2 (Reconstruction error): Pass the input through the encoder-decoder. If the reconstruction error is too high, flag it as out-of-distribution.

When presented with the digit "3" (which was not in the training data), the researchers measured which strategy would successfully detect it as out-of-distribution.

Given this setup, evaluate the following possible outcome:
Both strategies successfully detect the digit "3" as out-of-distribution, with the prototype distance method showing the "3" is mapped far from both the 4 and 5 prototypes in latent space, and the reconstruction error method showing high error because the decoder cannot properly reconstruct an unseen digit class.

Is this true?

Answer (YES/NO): NO